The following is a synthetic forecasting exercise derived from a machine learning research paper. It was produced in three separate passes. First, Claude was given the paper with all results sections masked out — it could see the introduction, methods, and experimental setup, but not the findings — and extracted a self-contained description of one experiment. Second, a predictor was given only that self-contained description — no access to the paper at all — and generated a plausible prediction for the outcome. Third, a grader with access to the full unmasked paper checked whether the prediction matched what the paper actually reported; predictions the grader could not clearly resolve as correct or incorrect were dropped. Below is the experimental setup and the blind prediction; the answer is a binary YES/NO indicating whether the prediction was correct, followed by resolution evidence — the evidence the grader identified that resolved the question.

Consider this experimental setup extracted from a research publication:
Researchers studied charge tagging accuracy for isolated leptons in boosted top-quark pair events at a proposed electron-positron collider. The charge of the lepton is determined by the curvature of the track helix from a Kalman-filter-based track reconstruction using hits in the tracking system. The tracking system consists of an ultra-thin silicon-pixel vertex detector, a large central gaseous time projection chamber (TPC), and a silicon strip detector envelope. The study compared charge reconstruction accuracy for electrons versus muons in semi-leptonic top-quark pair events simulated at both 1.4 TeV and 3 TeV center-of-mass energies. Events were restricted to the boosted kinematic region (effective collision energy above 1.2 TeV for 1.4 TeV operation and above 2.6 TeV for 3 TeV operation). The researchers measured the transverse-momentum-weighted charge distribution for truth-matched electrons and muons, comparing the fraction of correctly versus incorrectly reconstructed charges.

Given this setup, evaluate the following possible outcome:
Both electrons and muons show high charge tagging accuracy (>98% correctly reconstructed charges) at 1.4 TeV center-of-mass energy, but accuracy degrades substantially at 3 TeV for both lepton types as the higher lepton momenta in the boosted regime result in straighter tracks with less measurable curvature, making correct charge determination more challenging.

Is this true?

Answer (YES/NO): NO